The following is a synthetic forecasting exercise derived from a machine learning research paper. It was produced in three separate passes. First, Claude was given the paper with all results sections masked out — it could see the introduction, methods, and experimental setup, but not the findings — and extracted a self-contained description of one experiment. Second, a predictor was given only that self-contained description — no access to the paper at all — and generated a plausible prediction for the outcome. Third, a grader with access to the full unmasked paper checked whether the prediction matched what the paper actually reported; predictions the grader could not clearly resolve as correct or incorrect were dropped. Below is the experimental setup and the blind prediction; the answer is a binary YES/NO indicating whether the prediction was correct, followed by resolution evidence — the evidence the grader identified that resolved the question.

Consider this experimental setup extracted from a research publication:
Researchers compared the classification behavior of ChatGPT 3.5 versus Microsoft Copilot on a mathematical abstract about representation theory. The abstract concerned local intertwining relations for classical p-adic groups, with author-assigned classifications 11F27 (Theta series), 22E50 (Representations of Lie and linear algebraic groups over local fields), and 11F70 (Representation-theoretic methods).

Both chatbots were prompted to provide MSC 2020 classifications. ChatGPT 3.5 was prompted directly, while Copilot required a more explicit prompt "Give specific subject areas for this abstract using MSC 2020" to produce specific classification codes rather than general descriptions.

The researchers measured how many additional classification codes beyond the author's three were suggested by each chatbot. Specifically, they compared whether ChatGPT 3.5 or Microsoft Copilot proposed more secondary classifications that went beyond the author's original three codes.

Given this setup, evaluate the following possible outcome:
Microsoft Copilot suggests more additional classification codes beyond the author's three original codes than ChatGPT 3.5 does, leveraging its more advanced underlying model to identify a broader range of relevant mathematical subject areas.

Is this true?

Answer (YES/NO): YES